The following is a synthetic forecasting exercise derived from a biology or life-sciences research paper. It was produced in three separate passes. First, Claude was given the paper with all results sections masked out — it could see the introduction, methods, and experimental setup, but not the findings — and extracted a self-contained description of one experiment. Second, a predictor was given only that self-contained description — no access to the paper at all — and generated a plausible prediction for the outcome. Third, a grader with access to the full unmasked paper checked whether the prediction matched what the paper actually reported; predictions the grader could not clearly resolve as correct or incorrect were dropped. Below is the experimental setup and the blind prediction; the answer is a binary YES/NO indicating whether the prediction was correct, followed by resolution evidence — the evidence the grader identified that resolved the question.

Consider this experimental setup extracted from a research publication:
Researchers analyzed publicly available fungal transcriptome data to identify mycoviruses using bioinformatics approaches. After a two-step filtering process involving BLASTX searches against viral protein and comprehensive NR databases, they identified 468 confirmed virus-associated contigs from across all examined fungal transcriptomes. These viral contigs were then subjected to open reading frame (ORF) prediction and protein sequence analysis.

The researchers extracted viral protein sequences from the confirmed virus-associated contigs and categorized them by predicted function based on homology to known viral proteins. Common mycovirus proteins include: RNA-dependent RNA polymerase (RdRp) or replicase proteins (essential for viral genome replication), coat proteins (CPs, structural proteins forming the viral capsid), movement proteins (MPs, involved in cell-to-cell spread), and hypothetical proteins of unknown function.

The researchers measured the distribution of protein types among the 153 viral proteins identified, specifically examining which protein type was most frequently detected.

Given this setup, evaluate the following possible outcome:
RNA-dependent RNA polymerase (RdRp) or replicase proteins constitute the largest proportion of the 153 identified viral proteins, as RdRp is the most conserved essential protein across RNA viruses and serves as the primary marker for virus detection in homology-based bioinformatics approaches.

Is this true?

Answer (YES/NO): YES